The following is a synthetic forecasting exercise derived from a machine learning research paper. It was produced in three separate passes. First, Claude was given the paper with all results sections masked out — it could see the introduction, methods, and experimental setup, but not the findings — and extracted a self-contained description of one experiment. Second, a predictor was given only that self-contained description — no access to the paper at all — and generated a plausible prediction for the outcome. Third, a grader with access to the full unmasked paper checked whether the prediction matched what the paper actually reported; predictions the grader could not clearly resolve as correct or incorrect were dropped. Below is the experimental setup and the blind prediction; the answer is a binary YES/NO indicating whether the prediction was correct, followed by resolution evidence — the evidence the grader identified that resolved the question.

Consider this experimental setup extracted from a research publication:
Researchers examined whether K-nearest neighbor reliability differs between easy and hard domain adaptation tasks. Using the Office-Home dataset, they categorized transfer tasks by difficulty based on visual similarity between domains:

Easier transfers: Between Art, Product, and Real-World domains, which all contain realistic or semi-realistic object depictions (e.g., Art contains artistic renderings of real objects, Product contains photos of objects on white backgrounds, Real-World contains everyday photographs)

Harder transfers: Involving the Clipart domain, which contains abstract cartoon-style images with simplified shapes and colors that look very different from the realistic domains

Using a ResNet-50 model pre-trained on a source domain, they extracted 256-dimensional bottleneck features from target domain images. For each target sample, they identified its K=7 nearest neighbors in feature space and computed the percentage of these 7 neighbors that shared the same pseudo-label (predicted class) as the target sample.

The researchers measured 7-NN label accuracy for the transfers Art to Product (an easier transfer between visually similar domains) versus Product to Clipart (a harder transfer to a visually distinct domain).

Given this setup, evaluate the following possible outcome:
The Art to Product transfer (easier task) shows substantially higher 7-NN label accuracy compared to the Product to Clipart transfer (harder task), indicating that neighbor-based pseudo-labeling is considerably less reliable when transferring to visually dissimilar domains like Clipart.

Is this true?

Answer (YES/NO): YES